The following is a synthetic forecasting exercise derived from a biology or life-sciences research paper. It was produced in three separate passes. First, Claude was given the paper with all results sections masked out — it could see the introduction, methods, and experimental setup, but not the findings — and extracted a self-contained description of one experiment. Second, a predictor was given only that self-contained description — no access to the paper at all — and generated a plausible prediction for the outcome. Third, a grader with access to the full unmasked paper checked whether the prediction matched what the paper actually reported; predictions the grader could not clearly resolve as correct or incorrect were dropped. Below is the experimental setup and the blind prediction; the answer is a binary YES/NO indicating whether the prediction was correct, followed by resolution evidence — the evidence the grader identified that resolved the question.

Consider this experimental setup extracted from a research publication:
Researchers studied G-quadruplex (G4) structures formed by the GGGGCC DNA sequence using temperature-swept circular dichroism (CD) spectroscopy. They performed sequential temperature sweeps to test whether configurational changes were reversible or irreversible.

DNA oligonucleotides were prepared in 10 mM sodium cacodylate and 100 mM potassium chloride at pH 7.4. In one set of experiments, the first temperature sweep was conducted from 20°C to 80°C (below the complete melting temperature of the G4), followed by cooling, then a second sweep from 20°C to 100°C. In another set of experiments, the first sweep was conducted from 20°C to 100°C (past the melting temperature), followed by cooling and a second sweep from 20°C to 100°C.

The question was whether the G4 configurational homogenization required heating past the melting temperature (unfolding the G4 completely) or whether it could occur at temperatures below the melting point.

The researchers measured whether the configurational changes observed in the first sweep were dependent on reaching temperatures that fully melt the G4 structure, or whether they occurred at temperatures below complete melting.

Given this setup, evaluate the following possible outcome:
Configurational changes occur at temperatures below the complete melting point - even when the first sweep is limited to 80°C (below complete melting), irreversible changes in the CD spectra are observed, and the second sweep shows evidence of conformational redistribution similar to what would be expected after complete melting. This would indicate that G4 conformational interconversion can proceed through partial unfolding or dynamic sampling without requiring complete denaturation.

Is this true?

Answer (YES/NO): YES